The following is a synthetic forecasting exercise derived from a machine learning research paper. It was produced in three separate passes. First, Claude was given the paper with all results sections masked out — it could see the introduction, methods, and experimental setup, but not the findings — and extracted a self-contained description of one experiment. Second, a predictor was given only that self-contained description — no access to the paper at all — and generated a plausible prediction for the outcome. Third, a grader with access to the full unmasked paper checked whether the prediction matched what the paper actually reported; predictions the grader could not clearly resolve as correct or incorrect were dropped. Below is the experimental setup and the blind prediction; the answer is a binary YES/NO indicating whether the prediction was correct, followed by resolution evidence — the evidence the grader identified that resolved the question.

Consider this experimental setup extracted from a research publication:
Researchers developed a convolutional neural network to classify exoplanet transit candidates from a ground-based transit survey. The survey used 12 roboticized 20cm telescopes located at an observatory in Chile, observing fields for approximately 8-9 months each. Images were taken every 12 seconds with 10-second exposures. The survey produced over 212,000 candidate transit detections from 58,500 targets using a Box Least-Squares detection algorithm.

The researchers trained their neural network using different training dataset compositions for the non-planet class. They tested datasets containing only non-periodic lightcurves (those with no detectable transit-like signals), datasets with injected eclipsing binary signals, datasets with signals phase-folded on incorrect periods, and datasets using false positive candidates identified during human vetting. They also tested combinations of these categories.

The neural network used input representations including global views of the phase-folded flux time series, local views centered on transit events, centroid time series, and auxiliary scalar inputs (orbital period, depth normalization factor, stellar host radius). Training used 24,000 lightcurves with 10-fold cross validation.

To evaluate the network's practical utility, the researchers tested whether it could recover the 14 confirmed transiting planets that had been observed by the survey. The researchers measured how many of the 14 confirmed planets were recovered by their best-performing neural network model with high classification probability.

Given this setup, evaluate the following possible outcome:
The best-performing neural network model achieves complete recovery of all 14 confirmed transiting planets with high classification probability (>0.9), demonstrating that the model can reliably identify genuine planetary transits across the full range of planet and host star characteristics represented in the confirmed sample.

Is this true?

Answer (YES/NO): NO